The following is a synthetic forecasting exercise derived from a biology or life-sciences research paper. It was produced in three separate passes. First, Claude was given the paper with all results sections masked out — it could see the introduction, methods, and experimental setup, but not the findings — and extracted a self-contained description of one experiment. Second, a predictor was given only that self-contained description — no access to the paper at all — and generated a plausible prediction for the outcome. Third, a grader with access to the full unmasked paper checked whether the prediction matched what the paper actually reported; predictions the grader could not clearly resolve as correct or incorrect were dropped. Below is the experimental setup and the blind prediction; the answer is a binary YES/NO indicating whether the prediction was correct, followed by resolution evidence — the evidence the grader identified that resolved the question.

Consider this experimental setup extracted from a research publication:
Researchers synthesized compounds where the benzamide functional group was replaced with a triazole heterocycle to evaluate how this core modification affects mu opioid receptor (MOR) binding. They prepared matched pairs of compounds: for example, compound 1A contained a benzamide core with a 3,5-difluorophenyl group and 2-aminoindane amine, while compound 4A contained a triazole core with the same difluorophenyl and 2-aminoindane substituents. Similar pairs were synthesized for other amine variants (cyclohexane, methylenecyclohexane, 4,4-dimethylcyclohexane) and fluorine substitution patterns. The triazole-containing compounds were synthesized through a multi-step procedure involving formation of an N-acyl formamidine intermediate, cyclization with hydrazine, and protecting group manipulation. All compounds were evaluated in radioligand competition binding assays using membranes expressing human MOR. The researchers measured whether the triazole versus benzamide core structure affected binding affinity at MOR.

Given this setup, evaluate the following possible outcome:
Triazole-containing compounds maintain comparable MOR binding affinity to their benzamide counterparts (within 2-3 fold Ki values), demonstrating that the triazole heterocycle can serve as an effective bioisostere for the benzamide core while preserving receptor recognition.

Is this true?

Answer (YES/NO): NO